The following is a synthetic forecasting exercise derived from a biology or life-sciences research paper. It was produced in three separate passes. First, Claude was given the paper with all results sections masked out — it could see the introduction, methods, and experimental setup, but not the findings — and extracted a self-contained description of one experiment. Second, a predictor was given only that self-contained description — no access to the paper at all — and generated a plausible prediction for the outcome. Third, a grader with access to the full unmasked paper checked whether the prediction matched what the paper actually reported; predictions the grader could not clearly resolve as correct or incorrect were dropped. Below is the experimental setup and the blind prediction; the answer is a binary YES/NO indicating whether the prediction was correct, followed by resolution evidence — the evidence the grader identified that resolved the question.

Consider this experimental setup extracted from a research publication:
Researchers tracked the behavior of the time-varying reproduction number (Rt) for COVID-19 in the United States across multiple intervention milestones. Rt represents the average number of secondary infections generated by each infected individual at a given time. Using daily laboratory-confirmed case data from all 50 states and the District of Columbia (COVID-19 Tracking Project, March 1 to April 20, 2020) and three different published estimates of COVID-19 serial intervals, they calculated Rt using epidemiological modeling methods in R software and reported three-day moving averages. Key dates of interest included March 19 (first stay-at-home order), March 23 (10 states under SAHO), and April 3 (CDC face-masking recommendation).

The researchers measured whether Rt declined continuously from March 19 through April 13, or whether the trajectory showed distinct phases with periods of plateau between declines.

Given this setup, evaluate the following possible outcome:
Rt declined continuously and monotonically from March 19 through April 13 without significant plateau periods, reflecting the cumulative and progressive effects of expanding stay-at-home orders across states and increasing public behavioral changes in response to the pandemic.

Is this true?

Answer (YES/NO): NO